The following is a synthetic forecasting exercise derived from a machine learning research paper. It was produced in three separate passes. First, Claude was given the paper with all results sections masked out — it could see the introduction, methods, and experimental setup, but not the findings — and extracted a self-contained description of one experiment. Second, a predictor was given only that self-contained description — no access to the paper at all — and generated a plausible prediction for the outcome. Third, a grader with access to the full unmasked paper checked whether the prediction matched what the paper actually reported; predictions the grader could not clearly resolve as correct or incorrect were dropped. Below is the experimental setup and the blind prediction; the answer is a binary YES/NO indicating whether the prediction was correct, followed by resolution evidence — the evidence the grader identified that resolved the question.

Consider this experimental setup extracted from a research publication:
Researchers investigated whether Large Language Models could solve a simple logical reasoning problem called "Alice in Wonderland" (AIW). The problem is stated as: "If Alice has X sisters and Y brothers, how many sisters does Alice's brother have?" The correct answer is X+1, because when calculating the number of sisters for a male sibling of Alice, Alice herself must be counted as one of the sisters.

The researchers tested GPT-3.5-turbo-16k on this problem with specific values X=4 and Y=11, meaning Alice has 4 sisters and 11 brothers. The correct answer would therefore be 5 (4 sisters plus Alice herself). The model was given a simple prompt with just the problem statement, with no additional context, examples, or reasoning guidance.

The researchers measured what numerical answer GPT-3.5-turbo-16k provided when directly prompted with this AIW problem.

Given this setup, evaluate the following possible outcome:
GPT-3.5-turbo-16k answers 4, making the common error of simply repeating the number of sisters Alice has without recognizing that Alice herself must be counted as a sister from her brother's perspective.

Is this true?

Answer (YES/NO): YES